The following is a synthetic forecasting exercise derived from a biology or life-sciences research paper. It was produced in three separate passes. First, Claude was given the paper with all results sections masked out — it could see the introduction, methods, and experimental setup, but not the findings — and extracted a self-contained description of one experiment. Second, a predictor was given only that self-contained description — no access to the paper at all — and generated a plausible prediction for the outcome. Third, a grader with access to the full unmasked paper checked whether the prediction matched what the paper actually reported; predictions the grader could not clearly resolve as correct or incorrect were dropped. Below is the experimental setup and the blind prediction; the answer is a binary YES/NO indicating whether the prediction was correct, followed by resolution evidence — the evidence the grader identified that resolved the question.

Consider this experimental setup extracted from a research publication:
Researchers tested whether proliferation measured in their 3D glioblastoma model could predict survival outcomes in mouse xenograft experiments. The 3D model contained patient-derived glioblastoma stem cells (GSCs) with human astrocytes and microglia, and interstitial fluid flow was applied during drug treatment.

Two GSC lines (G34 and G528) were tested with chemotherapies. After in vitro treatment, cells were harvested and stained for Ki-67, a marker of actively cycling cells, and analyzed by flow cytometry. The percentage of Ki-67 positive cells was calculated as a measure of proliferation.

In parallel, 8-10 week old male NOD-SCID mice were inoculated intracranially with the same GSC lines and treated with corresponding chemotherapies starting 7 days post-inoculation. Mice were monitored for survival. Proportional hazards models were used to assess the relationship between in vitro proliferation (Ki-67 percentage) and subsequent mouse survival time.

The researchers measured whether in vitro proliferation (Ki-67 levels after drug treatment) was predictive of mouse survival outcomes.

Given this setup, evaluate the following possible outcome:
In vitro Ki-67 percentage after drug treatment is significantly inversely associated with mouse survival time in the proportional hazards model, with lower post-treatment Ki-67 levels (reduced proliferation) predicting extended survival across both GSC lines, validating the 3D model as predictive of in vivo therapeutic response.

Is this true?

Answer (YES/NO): NO